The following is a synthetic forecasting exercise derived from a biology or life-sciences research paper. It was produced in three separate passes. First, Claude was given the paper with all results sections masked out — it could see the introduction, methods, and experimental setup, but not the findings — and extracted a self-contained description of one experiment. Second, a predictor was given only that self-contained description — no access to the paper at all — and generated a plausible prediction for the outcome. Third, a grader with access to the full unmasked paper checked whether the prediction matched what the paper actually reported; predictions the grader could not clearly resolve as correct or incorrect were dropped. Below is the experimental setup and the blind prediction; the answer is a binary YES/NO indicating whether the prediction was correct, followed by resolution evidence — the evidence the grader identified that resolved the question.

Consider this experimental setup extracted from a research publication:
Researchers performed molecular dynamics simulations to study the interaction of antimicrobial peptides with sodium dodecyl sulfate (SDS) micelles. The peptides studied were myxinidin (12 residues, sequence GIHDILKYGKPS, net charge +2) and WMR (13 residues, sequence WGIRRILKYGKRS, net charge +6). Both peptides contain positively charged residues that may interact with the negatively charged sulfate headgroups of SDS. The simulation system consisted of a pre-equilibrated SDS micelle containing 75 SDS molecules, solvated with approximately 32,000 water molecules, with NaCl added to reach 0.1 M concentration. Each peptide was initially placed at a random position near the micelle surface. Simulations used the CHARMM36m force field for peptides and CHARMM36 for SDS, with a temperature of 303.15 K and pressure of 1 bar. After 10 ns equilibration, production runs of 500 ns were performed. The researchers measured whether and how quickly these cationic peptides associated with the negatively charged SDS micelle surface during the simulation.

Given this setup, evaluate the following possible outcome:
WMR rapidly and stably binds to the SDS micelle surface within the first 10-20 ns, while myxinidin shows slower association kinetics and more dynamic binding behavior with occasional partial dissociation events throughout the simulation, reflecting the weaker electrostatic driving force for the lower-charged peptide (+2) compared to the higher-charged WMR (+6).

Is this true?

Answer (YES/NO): NO